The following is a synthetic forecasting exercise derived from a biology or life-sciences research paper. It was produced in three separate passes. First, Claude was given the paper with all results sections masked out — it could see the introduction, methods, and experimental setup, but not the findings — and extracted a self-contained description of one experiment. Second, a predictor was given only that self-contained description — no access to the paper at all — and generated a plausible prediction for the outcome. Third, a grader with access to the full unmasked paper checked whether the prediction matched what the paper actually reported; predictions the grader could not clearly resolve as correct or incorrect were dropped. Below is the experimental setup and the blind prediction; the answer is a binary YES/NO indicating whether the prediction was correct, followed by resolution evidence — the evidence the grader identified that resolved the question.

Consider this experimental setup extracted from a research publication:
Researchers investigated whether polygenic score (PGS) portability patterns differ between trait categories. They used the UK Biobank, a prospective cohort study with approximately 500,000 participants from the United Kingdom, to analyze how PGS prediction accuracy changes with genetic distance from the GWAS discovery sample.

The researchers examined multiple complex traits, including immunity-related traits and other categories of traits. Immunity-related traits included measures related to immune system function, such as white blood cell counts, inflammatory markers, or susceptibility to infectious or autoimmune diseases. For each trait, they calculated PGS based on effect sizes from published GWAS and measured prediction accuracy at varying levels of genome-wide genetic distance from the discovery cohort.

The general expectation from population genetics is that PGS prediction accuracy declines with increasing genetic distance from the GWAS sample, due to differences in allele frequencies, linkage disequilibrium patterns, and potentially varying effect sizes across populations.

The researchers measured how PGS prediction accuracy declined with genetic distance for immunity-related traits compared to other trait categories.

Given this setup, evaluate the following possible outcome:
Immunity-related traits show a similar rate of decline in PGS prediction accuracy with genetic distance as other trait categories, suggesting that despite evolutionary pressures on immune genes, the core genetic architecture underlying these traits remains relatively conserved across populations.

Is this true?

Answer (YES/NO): NO